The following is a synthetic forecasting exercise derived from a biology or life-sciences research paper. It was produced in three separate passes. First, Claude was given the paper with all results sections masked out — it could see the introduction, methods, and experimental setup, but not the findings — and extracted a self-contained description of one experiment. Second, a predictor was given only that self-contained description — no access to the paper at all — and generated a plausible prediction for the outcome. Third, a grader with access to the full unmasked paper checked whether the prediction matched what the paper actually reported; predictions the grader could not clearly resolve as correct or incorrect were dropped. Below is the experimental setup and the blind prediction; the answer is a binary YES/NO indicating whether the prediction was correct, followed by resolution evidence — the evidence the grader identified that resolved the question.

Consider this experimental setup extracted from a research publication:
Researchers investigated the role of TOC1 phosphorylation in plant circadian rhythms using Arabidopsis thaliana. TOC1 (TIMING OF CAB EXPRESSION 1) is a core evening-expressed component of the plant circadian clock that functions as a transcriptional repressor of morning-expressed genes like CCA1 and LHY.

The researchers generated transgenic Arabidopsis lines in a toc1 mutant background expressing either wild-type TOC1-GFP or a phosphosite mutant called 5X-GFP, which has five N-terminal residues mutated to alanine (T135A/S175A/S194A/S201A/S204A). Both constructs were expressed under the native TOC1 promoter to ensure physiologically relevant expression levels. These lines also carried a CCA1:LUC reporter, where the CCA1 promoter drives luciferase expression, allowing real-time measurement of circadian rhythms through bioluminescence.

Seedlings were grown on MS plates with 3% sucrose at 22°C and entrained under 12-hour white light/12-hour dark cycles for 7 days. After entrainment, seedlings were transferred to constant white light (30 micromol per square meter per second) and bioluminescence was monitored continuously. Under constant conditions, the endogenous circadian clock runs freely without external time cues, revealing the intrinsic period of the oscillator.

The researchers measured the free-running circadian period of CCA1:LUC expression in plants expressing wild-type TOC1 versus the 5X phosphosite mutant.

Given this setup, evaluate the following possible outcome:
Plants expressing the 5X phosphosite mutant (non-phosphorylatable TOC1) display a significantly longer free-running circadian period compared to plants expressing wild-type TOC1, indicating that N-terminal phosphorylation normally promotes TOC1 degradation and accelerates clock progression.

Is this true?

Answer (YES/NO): NO